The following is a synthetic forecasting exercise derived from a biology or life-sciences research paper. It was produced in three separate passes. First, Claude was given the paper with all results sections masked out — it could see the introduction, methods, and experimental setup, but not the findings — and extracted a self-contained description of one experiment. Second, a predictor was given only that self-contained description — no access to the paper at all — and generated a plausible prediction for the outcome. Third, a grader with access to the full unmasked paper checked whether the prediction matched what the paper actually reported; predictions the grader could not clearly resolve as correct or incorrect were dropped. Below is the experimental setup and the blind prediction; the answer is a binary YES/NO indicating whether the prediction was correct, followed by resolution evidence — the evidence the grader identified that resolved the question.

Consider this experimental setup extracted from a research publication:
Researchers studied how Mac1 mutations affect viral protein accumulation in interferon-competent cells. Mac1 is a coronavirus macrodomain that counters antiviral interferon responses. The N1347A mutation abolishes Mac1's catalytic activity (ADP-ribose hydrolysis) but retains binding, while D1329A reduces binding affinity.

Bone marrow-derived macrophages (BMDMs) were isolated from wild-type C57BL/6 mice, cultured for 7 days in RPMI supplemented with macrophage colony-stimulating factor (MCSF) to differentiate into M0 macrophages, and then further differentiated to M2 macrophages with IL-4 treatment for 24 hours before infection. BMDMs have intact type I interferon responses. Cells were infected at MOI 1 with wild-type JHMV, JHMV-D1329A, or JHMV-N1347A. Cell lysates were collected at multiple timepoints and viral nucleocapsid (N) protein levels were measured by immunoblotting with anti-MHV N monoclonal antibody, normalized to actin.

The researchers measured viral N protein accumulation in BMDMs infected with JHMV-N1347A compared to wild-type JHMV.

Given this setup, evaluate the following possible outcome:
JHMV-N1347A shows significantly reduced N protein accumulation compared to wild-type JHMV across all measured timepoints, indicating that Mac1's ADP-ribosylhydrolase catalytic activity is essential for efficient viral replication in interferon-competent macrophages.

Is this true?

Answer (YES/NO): NO